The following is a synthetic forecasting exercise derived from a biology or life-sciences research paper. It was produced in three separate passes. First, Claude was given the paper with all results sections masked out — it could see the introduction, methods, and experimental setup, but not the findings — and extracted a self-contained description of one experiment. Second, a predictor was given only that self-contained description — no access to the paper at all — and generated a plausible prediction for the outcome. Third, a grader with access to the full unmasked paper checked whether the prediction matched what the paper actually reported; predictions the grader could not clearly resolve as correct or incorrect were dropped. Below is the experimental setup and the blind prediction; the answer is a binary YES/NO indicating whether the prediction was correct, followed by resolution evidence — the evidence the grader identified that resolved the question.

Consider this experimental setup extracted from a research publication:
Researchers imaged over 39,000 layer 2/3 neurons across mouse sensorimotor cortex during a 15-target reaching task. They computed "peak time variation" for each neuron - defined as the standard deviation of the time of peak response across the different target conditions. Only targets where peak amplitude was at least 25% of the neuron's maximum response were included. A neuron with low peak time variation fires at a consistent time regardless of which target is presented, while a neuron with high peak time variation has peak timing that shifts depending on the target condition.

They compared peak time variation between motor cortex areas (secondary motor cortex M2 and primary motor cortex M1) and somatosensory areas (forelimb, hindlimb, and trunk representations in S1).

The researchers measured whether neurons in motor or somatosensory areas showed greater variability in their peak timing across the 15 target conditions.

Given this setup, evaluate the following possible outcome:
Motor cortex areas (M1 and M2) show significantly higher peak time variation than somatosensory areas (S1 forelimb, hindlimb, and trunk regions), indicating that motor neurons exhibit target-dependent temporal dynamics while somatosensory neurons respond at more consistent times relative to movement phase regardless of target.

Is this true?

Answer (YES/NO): NO